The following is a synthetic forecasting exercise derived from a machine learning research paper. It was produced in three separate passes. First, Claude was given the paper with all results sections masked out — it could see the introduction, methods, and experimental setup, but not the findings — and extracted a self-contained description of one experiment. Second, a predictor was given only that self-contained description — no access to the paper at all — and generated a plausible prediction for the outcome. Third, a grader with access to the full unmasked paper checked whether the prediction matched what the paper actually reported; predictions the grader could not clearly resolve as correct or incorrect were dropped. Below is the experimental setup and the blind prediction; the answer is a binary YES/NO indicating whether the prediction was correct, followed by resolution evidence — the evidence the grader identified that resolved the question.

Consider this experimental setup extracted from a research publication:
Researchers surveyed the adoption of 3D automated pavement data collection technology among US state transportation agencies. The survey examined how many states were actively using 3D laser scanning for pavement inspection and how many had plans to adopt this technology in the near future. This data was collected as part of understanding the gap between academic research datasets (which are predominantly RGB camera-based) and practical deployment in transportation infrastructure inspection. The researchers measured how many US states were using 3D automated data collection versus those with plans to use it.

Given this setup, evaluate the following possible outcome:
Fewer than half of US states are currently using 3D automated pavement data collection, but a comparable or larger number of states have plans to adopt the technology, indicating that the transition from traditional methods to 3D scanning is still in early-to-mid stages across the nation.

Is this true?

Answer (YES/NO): YES